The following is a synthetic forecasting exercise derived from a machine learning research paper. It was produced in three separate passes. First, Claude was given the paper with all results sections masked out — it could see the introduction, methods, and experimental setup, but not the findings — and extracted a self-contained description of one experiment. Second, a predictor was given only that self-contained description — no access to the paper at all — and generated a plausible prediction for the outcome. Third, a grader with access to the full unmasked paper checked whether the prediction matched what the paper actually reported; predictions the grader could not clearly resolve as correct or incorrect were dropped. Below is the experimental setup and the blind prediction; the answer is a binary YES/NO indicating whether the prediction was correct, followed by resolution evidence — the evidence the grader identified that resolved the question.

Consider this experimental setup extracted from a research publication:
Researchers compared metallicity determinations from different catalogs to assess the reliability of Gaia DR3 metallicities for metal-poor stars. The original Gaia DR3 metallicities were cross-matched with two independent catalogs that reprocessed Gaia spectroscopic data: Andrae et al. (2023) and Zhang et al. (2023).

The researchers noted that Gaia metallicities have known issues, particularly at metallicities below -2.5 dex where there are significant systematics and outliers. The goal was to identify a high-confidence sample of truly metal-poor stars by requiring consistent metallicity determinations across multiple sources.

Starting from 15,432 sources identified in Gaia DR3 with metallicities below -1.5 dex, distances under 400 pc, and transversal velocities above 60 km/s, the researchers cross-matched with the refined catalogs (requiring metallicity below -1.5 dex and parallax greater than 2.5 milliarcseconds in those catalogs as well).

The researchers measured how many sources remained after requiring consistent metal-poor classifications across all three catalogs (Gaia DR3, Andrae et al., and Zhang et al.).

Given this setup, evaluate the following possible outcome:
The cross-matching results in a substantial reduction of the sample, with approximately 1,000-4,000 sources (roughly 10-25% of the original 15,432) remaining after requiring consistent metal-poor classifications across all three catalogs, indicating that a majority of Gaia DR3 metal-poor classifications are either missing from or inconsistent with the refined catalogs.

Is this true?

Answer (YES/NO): NO